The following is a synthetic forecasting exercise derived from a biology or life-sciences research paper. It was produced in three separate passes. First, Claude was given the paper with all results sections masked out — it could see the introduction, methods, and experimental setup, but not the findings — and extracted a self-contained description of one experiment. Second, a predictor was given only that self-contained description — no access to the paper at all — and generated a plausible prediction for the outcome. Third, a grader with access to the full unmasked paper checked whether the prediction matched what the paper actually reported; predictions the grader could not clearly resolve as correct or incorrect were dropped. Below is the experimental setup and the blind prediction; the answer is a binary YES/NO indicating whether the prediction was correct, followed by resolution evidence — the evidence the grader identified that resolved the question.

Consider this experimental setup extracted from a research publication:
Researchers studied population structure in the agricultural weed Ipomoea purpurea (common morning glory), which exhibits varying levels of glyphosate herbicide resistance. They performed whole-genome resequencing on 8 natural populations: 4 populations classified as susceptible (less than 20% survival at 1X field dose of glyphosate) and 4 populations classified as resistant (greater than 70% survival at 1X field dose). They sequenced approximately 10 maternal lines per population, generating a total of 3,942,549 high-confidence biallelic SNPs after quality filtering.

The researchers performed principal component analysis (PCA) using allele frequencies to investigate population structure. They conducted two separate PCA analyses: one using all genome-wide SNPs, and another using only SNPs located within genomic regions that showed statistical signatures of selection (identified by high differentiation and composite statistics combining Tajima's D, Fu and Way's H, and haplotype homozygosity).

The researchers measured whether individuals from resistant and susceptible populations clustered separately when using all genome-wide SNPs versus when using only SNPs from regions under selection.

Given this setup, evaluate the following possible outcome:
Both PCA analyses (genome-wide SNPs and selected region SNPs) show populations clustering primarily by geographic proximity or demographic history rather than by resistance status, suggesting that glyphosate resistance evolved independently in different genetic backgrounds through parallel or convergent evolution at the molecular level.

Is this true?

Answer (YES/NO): NO